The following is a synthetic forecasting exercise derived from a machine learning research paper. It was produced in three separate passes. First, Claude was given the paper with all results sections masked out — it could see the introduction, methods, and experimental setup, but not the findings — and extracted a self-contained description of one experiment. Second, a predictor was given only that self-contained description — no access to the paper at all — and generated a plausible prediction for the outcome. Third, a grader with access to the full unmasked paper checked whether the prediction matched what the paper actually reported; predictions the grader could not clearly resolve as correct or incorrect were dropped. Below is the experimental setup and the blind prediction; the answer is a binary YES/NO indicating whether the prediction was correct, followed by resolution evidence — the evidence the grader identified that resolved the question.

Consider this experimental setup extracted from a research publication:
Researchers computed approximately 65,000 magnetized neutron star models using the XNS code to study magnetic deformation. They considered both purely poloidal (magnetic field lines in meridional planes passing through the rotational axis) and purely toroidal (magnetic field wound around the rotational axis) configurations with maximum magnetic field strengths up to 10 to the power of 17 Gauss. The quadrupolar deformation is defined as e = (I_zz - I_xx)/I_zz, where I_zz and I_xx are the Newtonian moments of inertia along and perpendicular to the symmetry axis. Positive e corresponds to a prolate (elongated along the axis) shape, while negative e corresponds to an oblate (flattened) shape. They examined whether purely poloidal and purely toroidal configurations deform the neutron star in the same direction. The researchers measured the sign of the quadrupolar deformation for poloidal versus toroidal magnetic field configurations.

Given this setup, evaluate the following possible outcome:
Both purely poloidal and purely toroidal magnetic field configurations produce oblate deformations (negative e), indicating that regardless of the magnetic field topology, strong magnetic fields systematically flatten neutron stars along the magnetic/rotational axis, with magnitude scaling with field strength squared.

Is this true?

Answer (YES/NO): NO